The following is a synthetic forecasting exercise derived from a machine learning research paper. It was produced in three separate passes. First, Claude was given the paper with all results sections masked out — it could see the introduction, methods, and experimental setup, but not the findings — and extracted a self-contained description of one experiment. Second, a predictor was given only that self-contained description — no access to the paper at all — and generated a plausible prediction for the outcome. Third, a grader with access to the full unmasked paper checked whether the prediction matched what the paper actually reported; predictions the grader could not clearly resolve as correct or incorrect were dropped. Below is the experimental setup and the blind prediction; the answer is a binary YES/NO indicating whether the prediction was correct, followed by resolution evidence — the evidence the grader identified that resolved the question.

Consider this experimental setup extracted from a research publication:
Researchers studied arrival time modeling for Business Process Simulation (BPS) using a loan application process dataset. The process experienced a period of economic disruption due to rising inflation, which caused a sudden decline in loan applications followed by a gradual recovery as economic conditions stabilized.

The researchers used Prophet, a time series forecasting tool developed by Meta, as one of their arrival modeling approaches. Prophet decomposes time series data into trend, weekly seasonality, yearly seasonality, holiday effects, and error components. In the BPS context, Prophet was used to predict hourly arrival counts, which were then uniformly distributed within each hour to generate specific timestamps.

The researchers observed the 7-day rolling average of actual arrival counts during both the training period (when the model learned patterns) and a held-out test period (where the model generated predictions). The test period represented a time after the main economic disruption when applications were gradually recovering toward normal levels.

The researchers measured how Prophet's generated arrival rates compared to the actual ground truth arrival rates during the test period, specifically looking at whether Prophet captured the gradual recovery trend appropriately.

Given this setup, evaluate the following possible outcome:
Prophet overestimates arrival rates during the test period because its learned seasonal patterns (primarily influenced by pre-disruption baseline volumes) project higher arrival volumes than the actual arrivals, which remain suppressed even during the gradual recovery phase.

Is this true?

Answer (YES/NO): NO